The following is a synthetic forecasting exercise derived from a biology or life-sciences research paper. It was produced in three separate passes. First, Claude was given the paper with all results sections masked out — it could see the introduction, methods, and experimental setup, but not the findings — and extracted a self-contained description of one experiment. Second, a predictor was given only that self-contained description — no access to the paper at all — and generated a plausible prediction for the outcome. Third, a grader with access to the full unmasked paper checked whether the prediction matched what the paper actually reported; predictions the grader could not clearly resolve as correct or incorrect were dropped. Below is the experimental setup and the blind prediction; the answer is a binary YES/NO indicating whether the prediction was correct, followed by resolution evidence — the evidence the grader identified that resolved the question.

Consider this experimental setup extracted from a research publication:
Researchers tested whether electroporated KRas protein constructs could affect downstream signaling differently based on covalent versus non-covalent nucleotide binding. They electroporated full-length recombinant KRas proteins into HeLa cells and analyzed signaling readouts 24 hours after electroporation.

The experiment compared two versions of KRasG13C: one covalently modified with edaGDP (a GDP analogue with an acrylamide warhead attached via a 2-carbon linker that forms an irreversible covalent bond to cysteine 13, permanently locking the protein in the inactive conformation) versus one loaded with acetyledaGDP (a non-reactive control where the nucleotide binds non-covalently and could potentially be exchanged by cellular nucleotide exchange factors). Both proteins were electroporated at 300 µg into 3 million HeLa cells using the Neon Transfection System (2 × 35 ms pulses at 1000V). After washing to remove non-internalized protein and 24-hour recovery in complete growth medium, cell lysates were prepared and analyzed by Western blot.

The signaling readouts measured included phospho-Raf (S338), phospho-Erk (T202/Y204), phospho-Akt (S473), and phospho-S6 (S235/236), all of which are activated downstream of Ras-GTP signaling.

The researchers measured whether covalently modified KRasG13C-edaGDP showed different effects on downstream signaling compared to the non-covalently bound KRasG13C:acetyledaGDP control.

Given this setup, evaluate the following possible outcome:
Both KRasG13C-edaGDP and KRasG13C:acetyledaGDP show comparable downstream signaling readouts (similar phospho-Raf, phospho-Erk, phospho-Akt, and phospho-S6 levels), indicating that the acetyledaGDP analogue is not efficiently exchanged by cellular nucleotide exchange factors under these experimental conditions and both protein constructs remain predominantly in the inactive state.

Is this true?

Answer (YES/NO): NO